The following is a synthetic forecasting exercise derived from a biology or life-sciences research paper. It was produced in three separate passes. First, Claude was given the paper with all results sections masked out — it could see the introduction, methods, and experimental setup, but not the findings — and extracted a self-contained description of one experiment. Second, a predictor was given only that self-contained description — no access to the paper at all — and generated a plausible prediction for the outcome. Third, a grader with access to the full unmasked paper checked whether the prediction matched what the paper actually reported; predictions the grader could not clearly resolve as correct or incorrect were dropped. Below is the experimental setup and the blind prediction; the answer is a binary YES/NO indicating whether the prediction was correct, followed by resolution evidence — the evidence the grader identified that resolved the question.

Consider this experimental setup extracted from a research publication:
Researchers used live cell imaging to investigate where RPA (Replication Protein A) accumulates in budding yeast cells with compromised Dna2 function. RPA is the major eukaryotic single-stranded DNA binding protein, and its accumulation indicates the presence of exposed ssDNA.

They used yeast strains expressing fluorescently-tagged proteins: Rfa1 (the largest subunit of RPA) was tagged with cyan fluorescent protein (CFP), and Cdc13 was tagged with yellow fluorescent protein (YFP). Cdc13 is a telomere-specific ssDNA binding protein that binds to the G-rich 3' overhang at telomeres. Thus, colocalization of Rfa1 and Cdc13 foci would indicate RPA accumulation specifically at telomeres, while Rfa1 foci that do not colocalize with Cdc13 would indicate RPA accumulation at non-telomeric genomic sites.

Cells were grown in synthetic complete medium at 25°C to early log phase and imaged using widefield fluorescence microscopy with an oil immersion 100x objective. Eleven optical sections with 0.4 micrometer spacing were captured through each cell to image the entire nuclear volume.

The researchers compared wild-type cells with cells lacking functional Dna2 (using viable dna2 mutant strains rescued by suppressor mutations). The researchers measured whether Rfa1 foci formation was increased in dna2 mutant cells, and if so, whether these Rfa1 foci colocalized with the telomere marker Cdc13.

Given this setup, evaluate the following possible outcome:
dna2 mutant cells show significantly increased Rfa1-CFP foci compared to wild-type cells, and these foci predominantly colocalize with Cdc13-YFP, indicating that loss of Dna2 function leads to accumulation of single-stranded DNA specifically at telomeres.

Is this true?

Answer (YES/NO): YES